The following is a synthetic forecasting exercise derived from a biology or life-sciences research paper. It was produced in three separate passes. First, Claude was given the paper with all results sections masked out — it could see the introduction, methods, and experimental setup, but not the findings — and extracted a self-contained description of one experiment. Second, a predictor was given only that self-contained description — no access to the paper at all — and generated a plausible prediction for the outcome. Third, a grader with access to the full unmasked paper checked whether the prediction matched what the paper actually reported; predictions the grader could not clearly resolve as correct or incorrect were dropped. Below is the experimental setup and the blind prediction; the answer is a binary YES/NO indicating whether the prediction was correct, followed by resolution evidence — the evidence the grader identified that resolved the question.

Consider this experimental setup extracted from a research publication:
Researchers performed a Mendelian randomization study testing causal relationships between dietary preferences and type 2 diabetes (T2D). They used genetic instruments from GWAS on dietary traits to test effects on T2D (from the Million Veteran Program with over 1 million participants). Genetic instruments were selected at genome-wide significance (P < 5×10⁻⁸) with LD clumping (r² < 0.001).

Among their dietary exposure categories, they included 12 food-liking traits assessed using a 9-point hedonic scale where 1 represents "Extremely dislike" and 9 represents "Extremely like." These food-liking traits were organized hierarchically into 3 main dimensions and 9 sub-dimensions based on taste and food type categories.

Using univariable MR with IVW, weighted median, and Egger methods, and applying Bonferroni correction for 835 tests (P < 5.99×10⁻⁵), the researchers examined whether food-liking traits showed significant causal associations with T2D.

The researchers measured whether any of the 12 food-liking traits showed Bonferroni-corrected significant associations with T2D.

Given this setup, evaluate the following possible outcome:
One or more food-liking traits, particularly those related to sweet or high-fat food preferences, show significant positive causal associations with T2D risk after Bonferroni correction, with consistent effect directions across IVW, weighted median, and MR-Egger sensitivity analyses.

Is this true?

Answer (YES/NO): NO